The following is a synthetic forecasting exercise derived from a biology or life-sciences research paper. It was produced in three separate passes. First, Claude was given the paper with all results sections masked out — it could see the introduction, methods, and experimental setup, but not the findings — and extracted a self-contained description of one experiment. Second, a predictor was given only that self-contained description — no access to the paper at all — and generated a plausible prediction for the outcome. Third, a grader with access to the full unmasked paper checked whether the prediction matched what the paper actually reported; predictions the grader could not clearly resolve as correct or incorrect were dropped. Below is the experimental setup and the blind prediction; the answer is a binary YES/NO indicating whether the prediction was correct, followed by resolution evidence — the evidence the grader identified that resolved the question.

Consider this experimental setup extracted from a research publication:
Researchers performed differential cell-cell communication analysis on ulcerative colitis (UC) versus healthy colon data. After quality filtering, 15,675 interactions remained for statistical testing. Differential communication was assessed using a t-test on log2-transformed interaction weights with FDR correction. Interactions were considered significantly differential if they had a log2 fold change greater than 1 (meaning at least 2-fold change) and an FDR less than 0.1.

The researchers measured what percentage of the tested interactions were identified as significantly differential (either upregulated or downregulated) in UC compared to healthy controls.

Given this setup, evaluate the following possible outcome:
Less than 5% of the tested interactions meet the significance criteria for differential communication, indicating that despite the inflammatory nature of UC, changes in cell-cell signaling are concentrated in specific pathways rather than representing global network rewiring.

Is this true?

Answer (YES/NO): NO